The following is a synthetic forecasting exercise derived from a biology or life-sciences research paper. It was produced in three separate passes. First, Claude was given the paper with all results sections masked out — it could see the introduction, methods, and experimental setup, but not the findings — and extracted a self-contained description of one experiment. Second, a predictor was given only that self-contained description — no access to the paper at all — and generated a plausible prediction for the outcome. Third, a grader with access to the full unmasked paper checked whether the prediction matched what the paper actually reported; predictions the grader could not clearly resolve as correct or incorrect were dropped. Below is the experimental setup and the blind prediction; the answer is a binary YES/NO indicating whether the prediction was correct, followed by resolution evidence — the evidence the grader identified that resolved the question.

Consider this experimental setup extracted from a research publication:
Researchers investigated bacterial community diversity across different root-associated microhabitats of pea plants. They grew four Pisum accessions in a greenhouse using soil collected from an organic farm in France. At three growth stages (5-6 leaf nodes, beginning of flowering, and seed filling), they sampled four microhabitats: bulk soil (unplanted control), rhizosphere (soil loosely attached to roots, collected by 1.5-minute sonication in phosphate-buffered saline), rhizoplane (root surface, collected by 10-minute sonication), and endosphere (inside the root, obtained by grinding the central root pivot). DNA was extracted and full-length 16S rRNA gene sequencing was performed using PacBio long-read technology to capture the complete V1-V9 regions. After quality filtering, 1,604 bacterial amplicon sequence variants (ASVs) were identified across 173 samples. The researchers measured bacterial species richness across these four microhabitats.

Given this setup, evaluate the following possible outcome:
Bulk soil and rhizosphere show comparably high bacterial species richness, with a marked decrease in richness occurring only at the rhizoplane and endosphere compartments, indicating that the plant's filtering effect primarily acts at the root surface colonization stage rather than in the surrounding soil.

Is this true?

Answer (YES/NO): NO